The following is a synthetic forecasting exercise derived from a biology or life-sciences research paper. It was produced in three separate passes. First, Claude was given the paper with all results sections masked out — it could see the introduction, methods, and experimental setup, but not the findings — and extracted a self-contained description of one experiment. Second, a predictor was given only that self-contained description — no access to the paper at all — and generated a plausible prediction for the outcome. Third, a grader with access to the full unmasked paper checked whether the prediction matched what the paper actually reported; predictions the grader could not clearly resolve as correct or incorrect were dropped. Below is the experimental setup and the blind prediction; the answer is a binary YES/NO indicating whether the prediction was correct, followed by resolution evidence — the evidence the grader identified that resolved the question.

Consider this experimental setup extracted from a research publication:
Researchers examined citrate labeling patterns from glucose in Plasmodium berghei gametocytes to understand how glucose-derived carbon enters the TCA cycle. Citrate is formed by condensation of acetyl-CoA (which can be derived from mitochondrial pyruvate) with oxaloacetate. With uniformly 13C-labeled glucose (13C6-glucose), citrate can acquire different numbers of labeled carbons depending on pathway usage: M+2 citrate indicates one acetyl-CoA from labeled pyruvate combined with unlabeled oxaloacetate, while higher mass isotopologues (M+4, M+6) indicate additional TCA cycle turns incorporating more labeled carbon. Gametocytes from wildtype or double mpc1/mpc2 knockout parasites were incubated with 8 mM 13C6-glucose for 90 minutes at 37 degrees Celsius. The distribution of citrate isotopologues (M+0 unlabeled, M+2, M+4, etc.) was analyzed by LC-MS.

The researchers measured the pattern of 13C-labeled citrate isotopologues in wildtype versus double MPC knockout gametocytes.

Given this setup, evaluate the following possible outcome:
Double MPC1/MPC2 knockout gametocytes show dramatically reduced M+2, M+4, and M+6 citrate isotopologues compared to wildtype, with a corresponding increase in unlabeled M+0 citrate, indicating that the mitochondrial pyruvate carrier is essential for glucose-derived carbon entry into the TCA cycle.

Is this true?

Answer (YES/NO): NO